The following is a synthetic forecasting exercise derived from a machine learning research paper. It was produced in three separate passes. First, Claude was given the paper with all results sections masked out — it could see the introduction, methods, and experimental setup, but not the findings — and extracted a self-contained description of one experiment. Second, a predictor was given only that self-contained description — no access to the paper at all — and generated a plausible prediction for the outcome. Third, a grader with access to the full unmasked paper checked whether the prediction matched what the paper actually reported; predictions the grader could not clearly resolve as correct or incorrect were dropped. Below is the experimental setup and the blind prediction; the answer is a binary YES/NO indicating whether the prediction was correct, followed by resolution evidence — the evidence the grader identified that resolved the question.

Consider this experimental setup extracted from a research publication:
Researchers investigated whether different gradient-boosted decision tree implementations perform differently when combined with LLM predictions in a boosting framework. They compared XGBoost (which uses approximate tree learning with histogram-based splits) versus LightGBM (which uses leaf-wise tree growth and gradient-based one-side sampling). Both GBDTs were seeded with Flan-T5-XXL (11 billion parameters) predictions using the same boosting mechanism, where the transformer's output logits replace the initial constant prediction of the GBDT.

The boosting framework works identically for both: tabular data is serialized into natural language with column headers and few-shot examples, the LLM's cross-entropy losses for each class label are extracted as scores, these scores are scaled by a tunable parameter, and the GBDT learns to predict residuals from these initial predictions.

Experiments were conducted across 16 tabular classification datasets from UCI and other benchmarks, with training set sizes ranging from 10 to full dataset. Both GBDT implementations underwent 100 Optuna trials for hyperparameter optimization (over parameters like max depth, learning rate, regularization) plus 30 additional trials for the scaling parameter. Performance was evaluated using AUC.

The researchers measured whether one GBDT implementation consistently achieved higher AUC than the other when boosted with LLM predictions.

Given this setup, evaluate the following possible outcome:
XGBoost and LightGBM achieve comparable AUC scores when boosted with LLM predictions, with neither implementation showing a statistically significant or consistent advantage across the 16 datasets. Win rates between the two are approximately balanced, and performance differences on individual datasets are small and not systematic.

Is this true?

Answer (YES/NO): NO